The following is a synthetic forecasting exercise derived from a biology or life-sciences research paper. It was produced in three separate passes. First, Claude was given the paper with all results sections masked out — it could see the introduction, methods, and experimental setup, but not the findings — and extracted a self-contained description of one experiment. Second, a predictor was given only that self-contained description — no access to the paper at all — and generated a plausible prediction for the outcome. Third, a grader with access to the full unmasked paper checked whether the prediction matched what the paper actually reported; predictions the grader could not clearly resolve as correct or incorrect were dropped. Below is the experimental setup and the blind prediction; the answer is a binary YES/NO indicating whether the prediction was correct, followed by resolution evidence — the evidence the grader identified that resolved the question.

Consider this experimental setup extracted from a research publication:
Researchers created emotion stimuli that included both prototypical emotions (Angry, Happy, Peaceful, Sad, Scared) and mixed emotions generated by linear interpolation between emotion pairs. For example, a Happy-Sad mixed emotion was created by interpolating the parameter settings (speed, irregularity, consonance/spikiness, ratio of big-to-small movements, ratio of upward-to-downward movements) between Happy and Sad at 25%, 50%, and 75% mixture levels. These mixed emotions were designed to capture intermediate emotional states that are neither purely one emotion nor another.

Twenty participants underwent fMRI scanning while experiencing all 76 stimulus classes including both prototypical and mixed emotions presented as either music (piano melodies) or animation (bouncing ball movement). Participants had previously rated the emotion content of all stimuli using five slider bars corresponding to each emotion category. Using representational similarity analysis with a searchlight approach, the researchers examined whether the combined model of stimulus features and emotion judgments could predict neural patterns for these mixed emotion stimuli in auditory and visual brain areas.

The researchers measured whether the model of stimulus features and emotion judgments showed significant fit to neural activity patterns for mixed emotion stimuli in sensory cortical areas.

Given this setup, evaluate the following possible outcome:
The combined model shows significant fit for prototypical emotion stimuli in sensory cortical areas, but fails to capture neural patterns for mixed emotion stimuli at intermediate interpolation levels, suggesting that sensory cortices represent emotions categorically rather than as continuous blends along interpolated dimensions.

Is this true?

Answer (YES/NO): NO